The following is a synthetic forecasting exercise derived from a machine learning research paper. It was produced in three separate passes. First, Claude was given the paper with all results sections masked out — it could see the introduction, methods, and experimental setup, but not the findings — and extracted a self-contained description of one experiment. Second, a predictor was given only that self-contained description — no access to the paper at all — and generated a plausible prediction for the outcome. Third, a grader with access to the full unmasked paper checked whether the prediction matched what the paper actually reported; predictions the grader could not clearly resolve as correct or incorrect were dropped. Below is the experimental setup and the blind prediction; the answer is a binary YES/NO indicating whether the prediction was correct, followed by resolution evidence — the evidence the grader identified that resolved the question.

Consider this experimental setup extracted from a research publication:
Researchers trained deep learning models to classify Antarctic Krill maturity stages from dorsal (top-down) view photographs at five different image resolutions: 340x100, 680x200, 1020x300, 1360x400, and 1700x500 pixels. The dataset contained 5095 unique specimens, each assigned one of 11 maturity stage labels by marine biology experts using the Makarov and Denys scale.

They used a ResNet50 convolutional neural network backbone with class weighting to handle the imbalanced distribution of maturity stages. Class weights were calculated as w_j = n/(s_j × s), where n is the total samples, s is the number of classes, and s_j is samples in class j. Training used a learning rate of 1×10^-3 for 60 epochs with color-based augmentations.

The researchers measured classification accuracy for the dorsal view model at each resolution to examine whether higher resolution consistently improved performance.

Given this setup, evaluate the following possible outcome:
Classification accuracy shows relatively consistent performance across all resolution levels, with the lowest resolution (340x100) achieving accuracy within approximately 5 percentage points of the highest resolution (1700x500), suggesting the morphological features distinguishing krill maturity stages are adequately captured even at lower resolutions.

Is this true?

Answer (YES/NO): YES